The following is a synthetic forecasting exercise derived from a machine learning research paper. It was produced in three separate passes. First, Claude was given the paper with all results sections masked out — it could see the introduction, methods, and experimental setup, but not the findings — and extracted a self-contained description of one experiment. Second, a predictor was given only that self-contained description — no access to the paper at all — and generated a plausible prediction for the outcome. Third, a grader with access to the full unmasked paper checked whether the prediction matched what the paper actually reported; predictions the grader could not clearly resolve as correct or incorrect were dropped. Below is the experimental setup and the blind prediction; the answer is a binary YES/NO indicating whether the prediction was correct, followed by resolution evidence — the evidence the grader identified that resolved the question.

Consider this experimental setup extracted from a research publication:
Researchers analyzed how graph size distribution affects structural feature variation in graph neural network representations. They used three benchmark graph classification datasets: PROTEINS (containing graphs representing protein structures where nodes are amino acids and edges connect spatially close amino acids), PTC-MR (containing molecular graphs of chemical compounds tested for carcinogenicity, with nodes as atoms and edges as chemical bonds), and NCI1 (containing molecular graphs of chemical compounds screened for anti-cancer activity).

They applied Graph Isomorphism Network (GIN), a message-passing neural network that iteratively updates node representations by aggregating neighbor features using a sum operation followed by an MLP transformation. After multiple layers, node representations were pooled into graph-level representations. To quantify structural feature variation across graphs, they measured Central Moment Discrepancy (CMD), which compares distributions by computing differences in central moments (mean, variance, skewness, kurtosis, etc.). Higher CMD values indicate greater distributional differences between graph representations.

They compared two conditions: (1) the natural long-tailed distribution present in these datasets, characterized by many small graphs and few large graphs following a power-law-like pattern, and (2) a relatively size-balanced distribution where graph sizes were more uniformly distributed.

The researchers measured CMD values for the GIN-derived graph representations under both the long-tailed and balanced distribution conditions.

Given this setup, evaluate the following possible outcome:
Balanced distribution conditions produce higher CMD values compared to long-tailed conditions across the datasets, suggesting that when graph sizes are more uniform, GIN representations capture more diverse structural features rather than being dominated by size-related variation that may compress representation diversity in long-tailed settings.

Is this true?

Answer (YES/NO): NO